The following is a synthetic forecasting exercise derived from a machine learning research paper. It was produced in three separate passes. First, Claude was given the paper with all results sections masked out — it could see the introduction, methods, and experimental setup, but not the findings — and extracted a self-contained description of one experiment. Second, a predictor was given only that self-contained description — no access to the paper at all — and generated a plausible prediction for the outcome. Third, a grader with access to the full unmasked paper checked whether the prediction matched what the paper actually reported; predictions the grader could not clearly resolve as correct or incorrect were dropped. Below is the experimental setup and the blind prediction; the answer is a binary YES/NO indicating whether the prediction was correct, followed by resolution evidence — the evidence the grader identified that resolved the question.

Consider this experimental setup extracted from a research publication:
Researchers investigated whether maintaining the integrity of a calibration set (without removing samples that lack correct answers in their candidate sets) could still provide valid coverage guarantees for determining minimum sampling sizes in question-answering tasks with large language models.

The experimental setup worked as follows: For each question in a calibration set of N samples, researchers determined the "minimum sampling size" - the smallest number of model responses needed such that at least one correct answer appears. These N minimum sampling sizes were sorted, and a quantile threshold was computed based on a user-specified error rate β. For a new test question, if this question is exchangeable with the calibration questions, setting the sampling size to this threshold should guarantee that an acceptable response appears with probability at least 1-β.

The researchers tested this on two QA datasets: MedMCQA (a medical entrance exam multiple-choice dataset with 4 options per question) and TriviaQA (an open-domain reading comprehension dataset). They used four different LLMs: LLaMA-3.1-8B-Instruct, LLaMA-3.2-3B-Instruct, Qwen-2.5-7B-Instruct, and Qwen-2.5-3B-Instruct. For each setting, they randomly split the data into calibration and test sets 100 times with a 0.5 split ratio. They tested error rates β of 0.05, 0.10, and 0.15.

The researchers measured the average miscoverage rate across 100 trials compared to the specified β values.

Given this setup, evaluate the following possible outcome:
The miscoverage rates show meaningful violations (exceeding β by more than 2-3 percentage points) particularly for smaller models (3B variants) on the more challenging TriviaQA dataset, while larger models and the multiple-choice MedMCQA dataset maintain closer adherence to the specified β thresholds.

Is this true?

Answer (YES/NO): NO